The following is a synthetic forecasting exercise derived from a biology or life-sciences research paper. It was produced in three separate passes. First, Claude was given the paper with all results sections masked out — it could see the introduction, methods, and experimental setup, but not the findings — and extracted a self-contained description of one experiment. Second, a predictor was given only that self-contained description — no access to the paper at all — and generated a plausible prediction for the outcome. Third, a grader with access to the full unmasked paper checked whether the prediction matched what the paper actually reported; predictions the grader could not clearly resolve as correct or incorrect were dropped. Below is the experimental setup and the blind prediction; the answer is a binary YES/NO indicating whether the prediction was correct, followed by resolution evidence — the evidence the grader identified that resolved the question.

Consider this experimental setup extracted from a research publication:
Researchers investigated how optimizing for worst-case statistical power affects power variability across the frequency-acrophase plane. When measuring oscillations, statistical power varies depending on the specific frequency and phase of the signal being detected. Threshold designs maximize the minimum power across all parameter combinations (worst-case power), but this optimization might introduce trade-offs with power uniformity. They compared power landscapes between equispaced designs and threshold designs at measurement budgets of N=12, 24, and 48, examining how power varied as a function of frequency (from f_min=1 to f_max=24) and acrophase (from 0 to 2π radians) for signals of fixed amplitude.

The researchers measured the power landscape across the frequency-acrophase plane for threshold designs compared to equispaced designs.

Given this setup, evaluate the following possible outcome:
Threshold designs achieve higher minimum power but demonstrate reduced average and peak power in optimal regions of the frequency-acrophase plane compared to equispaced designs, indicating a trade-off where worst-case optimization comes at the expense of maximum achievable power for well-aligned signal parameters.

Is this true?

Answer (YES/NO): NO